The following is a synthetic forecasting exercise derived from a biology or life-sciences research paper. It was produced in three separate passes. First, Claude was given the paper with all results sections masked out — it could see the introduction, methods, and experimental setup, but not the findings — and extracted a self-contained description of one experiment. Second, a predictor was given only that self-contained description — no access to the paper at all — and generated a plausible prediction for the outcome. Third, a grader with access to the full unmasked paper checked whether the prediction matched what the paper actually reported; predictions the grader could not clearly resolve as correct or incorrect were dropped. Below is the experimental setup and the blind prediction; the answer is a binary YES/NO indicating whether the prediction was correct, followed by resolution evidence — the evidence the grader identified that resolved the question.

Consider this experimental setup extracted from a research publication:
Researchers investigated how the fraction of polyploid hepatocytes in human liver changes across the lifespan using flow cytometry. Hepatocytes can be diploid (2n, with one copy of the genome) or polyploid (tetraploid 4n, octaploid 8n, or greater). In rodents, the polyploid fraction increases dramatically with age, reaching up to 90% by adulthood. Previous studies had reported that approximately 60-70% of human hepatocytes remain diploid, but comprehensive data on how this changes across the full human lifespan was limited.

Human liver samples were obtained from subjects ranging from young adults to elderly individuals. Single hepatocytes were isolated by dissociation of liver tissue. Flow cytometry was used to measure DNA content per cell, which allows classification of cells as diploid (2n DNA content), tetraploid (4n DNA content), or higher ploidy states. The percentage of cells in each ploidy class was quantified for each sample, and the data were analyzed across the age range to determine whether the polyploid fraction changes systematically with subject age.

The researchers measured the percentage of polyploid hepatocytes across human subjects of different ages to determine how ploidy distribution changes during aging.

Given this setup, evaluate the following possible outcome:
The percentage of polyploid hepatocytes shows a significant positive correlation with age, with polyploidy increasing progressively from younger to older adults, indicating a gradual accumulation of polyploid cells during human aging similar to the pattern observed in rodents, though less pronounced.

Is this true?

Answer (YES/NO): YES